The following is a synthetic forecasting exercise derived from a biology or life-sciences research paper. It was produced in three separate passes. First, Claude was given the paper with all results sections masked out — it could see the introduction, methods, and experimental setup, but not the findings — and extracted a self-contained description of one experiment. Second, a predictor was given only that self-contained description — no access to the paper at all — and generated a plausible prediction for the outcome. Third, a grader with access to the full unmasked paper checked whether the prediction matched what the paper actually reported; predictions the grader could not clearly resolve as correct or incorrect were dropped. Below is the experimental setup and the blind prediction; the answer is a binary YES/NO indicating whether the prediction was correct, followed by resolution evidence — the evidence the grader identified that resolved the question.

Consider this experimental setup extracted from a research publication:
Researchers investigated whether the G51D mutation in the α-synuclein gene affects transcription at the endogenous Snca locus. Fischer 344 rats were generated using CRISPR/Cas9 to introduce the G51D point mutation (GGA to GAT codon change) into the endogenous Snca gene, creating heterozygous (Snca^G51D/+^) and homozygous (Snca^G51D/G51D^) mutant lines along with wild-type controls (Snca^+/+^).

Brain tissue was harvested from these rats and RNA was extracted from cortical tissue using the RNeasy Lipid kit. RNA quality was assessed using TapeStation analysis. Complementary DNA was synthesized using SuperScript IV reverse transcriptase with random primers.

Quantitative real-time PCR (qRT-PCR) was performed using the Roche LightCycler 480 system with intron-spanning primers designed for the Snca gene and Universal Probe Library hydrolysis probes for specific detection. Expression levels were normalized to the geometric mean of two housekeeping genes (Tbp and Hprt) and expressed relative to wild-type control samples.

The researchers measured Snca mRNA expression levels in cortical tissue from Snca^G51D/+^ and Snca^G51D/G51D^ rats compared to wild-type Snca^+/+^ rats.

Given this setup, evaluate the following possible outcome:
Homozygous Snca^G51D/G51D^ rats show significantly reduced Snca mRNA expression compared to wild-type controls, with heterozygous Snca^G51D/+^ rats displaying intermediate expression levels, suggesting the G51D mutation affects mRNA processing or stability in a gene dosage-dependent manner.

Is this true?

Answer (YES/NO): NO